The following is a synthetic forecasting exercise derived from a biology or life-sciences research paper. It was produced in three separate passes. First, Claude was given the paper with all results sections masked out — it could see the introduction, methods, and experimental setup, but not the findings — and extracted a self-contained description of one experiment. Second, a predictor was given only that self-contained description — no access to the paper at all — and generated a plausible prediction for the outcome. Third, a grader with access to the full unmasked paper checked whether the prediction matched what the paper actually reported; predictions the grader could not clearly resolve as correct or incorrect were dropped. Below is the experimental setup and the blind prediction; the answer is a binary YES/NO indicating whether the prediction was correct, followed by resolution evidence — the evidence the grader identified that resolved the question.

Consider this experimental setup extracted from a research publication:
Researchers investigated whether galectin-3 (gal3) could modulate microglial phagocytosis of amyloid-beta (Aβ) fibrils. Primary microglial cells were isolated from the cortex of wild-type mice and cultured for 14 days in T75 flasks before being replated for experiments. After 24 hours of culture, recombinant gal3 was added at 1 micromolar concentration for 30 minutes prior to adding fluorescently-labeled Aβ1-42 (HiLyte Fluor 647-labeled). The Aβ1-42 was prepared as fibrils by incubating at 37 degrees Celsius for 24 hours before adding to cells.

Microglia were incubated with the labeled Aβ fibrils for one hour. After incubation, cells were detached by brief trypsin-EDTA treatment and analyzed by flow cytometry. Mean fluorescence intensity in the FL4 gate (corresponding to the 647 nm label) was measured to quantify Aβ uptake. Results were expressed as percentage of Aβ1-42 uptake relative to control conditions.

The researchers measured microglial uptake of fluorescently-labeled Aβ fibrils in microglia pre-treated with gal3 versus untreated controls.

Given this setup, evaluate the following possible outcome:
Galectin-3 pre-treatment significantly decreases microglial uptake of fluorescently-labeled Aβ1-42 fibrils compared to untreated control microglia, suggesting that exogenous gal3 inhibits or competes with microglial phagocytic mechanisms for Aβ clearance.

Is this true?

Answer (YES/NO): YES